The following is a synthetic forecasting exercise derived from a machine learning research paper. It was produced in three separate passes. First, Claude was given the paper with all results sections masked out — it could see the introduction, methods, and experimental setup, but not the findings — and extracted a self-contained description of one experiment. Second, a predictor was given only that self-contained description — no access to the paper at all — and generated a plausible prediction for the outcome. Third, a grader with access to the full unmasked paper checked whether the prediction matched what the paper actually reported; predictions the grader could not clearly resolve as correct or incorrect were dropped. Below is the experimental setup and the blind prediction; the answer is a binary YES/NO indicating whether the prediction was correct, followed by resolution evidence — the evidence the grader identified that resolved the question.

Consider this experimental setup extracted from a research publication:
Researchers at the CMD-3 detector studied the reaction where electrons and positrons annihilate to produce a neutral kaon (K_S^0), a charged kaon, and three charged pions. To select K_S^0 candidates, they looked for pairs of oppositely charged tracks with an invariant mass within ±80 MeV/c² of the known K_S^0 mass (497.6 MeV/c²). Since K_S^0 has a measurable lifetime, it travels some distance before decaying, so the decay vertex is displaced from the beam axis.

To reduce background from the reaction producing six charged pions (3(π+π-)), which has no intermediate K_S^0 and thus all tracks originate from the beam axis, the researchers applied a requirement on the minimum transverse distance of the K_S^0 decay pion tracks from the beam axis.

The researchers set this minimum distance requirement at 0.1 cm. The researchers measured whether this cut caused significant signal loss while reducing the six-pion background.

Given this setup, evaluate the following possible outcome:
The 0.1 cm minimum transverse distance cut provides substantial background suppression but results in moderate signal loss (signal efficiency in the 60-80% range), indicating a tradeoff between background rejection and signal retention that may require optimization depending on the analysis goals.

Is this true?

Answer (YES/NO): NO